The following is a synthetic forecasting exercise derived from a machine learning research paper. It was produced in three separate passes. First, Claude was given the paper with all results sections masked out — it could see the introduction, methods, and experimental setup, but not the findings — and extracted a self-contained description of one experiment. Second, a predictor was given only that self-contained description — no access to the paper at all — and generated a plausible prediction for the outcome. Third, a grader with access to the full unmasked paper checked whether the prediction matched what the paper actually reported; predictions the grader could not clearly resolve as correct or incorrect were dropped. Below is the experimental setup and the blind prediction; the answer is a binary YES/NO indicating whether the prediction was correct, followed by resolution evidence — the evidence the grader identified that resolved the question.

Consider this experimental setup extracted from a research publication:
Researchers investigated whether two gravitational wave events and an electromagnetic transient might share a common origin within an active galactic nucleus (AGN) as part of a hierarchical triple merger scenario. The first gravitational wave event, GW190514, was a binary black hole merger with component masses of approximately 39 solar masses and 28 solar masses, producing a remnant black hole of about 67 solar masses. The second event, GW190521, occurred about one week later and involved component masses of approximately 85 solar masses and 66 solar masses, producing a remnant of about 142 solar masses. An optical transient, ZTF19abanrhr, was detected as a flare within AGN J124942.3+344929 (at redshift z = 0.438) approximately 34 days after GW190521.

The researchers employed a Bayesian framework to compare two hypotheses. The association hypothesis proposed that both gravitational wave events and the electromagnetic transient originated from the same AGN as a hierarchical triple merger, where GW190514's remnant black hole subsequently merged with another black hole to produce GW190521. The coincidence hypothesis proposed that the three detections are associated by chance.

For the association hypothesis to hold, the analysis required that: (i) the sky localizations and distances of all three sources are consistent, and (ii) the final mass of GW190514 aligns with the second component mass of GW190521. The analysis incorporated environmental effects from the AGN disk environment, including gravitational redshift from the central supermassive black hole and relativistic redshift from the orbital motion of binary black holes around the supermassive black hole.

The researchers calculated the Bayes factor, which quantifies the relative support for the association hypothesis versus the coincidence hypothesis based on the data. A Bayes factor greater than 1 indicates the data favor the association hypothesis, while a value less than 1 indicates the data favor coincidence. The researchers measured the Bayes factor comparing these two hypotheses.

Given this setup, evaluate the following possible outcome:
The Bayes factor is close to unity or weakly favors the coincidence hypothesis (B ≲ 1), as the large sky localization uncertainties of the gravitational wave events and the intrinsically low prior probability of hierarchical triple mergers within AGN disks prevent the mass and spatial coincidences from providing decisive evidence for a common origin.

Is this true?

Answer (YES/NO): NO